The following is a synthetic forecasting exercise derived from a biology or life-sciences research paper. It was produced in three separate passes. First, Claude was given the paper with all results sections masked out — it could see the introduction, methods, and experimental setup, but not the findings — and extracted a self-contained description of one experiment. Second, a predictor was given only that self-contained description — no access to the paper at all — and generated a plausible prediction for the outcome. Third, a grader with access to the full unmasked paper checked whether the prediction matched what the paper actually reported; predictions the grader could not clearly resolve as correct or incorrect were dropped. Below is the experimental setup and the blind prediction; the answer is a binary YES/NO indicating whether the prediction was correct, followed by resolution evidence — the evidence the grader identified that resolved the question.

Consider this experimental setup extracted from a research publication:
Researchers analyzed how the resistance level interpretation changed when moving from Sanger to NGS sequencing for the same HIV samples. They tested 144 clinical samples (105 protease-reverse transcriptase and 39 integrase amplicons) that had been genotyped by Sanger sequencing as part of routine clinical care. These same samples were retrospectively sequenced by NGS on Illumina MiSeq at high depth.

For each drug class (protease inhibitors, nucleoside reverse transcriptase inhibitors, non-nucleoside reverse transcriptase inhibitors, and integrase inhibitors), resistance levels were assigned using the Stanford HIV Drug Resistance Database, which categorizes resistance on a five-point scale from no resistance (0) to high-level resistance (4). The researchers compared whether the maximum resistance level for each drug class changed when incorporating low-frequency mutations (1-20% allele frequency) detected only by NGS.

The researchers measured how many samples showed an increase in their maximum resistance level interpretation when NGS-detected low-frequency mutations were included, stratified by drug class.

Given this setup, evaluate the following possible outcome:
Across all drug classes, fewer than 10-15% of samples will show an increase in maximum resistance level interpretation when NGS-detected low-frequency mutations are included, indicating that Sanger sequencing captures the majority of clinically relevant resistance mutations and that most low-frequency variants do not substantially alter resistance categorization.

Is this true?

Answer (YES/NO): YES